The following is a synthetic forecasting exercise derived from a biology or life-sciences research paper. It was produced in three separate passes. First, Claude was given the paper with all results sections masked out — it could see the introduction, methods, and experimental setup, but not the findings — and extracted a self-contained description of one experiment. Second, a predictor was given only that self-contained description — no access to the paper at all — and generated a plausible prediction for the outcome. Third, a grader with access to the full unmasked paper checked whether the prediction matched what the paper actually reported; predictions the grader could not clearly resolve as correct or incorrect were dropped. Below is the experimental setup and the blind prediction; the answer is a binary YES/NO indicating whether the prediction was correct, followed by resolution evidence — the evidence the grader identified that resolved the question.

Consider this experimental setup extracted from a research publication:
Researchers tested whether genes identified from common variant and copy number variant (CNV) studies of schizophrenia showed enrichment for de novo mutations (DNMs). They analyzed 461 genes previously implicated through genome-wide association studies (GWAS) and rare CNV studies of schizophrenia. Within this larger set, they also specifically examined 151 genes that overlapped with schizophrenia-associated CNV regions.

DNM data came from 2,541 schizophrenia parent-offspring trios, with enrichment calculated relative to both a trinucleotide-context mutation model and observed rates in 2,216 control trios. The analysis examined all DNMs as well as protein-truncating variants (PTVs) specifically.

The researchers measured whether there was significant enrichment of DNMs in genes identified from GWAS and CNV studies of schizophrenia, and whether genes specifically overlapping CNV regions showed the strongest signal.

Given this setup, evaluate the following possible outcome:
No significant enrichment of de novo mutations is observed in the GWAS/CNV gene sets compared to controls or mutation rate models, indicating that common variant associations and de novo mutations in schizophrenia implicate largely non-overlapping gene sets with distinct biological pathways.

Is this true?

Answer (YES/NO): NO